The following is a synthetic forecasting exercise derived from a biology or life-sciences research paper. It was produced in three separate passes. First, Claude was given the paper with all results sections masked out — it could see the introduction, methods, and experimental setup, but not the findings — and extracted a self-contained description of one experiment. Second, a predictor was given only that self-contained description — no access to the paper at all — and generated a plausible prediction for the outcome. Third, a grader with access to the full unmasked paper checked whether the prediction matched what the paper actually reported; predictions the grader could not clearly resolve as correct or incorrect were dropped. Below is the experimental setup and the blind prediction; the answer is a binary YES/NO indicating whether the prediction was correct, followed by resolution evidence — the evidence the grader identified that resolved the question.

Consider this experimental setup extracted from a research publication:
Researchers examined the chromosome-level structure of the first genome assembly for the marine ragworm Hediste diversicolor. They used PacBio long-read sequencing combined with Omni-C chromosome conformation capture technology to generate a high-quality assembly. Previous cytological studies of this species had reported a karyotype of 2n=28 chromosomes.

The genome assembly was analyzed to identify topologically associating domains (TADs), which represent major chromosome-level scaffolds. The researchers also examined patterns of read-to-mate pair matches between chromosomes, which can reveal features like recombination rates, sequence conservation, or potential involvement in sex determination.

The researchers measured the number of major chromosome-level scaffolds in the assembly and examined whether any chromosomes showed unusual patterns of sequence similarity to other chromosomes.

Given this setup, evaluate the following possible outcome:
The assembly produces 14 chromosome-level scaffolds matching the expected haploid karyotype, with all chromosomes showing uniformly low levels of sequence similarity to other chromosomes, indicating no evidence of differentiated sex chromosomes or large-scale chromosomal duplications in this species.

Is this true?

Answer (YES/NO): NO